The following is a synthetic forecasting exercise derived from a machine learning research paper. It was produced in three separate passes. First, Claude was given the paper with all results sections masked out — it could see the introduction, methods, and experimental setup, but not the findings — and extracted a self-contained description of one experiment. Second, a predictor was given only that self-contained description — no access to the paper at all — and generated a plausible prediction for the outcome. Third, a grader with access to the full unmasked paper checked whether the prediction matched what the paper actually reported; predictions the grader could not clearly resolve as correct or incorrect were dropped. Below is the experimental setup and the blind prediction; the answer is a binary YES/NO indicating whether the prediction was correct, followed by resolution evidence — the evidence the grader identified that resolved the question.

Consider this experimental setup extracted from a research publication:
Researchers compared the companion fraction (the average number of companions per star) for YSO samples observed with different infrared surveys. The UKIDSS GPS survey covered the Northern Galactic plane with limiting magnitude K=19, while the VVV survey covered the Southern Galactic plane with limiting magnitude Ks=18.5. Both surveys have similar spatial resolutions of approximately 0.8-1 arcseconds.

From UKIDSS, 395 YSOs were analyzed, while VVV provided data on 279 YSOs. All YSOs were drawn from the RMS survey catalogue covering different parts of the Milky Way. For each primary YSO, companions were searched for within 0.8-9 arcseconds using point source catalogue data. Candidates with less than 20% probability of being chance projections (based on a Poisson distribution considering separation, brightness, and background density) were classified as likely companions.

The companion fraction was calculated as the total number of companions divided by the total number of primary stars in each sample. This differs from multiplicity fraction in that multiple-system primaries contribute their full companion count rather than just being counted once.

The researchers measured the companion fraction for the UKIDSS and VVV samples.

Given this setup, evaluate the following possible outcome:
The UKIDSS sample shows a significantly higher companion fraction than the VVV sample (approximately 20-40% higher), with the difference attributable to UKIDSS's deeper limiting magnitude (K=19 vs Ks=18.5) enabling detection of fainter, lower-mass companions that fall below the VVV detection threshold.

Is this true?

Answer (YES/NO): NO